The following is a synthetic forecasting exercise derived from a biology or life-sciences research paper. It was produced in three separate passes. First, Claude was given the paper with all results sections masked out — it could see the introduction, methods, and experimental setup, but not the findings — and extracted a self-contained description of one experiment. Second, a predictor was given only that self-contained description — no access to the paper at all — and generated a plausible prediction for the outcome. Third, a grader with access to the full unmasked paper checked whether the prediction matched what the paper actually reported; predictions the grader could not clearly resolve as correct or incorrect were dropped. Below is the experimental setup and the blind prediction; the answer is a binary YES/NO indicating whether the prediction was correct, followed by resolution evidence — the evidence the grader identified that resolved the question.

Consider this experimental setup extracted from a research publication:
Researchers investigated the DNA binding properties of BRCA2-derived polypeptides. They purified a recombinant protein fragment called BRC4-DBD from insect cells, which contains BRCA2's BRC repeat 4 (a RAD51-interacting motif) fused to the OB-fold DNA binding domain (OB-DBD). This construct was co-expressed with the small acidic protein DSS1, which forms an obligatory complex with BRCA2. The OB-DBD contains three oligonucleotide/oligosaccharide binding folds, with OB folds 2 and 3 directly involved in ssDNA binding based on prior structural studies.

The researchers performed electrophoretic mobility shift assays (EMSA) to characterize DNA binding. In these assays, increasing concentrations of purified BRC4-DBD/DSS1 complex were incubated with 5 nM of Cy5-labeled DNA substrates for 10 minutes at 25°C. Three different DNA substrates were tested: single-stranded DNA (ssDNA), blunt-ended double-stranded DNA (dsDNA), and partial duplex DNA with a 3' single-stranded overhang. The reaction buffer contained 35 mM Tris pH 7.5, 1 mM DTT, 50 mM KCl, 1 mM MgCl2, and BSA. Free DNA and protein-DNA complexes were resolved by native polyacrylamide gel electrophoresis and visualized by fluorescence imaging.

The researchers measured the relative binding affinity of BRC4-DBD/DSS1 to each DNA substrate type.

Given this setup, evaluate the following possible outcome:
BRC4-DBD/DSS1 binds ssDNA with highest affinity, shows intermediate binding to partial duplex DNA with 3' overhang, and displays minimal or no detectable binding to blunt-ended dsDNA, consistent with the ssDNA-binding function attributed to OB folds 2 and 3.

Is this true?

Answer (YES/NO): NO